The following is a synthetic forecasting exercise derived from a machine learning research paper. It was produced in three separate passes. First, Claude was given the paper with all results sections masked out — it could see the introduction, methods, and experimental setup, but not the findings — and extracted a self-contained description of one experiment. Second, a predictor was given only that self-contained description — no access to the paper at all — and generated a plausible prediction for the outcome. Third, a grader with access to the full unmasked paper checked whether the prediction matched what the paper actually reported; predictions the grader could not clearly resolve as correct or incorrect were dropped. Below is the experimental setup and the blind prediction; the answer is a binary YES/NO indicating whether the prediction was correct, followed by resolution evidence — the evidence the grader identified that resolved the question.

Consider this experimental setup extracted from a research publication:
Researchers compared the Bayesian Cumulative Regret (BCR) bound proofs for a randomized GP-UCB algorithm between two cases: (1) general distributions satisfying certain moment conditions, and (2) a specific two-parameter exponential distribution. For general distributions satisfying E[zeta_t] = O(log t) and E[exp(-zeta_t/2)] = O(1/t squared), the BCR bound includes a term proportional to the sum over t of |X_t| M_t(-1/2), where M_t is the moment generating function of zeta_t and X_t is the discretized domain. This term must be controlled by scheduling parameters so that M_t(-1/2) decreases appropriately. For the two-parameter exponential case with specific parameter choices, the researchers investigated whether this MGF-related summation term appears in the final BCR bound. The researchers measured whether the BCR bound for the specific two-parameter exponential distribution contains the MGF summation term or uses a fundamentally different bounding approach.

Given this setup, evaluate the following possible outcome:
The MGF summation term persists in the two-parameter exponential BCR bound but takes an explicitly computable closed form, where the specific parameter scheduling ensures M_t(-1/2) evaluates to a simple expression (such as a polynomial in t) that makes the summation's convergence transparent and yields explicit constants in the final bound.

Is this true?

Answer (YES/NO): NO